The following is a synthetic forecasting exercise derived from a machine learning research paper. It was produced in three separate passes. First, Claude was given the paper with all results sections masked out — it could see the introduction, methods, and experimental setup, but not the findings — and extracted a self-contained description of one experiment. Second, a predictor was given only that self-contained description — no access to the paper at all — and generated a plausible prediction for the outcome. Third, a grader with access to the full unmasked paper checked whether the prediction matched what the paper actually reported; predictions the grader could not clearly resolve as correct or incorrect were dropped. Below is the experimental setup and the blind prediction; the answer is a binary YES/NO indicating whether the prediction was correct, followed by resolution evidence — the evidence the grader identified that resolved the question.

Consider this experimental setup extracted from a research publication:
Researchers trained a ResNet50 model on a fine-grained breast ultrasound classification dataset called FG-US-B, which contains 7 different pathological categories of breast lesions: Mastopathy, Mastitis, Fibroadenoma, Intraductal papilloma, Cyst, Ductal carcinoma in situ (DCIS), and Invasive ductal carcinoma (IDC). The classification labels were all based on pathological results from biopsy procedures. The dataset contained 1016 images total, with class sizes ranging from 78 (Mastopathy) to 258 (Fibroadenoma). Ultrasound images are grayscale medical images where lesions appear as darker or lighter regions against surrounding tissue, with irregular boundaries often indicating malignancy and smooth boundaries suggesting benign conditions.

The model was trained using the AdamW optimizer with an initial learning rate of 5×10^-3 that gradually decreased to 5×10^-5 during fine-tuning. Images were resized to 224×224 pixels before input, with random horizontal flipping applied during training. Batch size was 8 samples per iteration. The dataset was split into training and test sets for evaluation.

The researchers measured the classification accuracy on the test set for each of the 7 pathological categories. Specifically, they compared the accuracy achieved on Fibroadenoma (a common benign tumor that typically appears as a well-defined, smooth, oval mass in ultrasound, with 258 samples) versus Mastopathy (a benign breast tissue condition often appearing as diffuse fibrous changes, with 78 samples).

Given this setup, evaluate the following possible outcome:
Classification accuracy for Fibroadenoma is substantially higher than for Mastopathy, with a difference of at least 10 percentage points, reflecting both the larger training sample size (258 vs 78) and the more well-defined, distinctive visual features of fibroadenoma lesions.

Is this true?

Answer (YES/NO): YES